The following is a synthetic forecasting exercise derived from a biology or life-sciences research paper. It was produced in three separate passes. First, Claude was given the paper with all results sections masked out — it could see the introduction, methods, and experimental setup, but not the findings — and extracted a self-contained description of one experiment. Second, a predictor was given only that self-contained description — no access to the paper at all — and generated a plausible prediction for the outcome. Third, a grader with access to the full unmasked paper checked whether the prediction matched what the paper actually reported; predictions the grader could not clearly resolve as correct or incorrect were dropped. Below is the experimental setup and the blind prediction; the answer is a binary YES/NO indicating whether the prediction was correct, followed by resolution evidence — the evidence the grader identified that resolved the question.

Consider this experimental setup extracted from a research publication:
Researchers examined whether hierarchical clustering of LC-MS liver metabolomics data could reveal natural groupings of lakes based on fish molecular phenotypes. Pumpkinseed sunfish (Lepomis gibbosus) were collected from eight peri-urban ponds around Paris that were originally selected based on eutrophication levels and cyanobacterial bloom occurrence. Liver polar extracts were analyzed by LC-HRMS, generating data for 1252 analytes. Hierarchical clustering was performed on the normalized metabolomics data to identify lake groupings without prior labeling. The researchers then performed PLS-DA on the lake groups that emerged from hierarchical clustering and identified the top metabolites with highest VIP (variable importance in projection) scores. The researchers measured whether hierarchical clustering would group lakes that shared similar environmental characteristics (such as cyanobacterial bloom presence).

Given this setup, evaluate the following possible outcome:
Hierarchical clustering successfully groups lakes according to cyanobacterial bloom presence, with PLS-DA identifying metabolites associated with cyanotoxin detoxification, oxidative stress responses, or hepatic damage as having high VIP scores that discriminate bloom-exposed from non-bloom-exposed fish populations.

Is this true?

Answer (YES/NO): NO